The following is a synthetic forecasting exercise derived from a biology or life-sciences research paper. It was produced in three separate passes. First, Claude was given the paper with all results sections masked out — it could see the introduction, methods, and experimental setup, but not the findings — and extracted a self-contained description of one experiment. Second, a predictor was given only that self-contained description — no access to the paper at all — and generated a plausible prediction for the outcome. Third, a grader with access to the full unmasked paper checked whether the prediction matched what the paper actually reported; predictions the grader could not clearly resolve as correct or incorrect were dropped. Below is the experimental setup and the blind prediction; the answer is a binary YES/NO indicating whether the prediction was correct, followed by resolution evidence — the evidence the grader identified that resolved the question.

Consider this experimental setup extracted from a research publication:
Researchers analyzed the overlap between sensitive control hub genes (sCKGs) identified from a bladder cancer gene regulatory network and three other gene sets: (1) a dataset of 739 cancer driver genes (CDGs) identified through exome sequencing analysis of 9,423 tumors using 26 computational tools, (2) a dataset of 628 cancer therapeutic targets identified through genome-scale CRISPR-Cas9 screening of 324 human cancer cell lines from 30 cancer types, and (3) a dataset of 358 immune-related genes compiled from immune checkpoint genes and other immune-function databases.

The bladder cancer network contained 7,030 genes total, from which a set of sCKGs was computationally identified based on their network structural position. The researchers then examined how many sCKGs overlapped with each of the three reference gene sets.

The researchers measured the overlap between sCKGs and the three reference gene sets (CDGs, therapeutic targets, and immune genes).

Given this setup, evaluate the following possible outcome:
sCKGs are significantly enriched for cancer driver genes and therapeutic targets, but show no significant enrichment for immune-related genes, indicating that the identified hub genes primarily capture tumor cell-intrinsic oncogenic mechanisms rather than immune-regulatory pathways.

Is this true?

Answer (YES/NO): NO